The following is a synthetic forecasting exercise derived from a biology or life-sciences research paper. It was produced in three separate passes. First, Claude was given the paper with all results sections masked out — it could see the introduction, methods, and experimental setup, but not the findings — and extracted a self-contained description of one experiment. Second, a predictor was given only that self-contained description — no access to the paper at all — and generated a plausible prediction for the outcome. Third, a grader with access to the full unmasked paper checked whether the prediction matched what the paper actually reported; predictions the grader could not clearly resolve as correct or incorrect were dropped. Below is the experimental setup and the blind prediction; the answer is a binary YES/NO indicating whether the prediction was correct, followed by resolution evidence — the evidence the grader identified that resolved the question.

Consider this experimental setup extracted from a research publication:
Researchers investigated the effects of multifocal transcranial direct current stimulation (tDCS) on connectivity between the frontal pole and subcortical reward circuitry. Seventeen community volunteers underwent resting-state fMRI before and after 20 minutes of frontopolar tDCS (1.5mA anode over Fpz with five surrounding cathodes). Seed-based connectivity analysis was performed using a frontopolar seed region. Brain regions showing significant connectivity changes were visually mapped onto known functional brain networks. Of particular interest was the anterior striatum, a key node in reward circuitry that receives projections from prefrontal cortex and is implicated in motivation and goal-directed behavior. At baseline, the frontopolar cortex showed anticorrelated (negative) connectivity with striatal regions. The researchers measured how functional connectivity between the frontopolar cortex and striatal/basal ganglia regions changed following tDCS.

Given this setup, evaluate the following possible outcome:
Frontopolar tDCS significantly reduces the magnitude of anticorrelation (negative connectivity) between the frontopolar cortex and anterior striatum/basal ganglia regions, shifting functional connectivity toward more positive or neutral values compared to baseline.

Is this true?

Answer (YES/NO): YES